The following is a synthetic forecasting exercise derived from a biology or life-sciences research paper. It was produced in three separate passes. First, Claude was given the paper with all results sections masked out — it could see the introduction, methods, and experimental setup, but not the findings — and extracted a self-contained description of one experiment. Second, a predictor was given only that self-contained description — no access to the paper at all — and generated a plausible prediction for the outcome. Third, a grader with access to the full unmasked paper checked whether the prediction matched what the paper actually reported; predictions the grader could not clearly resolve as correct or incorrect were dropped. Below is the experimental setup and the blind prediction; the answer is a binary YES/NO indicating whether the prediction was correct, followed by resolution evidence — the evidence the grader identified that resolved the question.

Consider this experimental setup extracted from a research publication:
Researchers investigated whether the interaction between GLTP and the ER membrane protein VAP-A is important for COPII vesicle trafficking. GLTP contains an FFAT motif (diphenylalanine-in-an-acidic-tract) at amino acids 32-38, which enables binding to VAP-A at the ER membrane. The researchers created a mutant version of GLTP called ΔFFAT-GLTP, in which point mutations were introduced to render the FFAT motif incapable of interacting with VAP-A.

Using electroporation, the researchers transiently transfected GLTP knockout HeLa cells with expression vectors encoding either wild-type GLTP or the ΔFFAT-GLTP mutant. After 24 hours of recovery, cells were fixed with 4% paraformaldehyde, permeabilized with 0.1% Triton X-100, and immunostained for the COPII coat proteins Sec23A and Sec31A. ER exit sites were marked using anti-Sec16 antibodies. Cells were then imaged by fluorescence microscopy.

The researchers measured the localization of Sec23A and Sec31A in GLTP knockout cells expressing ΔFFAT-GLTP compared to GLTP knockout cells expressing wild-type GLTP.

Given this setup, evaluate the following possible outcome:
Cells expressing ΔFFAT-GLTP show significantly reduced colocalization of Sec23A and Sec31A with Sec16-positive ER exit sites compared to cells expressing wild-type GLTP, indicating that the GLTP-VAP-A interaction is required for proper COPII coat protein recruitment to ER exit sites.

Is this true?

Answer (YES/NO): NO